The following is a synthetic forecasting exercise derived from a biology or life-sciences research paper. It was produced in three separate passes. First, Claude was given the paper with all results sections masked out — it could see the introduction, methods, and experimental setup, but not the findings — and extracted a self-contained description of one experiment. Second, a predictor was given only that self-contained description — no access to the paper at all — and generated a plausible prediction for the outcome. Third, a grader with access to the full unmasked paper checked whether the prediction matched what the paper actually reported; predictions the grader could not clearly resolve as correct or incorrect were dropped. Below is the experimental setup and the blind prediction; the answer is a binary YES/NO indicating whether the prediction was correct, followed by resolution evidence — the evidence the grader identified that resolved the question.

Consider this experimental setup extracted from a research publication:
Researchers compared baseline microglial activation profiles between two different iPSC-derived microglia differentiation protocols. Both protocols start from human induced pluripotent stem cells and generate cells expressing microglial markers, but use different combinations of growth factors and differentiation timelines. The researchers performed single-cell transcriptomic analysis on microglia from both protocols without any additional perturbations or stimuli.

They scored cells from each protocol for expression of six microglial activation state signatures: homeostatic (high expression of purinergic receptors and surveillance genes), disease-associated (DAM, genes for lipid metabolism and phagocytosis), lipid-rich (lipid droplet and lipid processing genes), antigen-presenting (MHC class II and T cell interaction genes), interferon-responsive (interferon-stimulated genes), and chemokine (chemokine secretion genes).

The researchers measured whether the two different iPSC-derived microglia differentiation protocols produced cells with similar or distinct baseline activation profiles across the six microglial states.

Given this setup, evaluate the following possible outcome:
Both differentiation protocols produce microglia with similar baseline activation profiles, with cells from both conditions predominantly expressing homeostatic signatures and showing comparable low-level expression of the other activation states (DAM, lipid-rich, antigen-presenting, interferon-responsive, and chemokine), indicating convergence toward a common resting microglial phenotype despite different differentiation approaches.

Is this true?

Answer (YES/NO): NO